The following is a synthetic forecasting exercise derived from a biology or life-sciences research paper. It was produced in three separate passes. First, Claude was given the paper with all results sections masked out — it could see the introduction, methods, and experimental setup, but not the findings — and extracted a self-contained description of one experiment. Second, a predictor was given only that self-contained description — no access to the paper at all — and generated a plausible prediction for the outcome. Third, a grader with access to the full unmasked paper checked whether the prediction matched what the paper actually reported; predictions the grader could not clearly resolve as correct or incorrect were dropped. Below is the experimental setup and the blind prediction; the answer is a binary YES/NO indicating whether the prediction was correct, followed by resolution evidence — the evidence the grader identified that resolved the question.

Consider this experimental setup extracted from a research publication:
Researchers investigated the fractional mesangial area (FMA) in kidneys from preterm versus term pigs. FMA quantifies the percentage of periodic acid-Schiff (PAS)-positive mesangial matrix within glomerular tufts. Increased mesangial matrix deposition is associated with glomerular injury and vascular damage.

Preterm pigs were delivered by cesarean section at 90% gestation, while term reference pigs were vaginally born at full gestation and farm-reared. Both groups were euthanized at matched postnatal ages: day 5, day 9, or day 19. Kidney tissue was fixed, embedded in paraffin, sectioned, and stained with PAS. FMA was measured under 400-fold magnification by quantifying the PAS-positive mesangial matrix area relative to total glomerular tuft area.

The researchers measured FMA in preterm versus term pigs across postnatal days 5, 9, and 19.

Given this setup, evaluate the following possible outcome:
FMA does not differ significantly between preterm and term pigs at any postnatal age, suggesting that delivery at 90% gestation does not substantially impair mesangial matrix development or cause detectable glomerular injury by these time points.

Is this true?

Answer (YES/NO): NO